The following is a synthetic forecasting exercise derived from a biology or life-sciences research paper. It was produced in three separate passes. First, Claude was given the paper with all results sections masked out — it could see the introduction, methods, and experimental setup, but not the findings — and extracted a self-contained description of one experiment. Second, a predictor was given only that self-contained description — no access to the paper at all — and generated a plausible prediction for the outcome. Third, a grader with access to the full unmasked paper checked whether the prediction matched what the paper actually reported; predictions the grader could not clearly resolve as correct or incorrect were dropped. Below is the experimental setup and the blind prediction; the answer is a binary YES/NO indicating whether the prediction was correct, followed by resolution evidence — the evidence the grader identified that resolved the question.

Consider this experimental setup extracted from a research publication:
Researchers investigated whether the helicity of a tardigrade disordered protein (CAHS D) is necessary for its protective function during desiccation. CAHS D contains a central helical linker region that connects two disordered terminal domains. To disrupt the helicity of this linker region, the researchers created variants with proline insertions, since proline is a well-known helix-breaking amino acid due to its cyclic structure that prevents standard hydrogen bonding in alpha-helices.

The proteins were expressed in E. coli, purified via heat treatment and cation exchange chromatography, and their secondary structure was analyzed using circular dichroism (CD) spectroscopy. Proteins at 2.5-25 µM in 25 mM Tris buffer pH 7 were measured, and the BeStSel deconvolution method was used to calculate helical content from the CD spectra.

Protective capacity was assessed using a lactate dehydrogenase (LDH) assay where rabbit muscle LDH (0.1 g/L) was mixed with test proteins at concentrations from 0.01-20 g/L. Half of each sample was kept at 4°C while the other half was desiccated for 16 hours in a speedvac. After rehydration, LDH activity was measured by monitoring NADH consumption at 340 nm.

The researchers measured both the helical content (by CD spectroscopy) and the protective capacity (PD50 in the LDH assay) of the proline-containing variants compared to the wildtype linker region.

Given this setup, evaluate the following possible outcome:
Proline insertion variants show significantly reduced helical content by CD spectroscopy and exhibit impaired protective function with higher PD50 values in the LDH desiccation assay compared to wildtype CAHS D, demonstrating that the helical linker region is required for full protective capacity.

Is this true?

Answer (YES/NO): YES